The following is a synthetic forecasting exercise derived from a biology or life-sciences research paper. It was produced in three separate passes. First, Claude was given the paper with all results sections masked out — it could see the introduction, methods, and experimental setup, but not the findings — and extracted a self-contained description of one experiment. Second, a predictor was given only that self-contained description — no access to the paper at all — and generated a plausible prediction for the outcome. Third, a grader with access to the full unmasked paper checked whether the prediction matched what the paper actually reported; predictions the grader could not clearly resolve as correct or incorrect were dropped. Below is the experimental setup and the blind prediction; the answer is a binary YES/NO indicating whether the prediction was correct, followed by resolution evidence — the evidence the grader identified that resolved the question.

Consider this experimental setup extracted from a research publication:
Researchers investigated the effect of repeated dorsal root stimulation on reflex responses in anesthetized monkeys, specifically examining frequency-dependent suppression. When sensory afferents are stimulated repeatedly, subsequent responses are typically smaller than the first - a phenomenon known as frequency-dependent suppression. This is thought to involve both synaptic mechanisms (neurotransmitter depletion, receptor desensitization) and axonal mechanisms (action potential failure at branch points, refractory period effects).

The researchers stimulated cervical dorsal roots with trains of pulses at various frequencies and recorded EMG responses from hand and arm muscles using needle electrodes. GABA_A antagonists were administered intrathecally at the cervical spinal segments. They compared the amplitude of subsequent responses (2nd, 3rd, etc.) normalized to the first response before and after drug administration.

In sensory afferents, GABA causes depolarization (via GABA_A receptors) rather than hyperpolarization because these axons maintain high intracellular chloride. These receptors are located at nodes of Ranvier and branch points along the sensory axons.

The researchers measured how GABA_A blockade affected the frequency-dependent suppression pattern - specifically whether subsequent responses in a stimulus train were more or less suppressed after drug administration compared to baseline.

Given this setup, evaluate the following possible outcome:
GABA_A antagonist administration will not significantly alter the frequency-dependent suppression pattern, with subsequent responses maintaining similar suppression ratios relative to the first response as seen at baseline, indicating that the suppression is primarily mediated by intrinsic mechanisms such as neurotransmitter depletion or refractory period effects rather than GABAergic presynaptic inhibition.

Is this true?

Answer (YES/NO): NO